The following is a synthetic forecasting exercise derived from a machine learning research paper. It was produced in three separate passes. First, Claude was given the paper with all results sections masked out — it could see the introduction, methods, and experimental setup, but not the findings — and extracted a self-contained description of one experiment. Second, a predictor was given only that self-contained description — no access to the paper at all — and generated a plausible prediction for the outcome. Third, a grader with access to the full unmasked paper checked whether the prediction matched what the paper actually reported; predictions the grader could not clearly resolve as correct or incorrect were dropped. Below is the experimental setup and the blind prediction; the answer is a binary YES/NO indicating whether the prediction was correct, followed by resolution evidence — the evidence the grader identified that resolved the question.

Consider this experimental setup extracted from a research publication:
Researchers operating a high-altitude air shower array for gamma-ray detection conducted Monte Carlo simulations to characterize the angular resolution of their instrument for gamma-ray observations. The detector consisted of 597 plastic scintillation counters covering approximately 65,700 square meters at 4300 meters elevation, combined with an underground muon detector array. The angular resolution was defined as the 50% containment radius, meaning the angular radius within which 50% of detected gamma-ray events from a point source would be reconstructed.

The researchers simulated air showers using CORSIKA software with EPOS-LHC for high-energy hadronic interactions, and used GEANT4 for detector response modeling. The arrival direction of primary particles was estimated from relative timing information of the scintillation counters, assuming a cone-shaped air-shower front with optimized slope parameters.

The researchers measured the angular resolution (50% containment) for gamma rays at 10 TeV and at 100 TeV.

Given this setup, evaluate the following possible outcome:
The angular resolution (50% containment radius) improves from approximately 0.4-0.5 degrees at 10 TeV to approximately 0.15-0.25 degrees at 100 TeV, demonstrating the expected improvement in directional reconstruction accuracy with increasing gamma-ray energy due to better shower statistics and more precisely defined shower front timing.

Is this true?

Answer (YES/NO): YES